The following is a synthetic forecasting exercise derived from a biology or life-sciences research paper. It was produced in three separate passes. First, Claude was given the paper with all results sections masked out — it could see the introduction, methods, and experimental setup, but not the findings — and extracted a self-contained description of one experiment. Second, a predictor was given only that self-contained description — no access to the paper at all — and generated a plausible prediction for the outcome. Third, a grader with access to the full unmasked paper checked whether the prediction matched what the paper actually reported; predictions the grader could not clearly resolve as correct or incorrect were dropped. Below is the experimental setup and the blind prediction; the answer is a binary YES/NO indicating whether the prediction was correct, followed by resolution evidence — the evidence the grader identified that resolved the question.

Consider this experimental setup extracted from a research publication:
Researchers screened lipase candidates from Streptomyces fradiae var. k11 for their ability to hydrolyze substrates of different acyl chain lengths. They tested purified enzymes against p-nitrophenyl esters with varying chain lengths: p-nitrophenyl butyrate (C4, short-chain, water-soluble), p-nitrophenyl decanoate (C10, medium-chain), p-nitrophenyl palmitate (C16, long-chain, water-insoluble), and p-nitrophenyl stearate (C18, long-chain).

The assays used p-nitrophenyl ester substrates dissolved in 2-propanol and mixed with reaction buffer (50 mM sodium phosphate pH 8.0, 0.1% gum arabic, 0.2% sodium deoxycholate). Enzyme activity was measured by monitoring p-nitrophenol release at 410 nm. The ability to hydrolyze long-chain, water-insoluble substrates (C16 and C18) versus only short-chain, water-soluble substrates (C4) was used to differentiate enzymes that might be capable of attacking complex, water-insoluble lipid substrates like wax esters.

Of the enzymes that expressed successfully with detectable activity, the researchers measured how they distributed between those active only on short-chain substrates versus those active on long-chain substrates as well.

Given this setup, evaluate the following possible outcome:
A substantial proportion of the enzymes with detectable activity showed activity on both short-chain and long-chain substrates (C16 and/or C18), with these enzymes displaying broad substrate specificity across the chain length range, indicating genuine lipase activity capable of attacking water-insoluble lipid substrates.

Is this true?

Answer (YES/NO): YES